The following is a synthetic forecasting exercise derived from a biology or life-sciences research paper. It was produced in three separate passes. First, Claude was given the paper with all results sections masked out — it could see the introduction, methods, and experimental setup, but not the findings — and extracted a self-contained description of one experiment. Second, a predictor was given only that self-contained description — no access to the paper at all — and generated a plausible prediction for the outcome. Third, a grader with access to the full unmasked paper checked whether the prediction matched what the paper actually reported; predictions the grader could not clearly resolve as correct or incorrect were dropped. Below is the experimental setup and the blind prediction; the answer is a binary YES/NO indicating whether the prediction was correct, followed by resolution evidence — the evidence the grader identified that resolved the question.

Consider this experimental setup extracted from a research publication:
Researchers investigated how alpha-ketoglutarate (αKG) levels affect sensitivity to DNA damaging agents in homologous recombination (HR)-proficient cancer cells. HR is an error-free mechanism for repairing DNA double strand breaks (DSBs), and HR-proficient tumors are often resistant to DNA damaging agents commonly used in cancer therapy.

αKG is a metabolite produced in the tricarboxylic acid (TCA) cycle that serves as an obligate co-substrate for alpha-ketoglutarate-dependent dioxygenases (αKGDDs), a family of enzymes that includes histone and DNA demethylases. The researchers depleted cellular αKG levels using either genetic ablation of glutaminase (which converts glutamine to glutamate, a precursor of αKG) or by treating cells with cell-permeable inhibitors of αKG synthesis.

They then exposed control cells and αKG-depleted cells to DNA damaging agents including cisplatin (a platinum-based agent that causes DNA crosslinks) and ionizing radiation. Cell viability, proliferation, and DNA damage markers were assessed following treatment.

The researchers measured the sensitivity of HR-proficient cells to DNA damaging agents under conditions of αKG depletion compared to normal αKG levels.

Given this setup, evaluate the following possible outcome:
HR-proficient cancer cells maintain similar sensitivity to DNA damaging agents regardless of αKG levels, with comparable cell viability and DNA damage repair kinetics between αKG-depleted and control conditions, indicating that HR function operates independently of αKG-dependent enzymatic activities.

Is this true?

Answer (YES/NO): NO